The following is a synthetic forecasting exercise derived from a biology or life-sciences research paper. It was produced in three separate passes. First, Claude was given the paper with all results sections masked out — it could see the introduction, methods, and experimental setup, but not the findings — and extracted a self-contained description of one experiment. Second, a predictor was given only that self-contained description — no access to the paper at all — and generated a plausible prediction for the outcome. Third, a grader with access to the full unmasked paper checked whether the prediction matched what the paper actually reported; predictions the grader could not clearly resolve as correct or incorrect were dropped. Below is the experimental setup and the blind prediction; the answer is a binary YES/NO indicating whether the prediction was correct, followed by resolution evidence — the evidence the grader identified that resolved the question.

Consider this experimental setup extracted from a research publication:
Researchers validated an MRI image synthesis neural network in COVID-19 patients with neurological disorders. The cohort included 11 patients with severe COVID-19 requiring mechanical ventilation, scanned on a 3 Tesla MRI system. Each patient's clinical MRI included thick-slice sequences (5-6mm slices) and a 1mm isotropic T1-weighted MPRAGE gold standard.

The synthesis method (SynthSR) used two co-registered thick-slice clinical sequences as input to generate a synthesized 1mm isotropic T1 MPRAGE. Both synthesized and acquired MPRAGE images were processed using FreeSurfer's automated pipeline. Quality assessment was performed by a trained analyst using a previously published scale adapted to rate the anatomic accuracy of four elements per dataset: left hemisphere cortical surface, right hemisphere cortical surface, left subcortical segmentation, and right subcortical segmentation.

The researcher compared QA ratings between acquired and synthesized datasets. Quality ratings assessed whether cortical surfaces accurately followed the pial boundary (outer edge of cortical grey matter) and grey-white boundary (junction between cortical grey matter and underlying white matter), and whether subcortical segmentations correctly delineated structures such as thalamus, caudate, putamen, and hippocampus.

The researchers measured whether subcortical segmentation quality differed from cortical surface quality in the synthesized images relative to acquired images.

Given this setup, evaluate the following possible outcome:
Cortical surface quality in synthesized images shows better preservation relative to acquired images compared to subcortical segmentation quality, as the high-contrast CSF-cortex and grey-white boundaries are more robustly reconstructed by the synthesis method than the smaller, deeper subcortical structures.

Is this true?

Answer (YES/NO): YES